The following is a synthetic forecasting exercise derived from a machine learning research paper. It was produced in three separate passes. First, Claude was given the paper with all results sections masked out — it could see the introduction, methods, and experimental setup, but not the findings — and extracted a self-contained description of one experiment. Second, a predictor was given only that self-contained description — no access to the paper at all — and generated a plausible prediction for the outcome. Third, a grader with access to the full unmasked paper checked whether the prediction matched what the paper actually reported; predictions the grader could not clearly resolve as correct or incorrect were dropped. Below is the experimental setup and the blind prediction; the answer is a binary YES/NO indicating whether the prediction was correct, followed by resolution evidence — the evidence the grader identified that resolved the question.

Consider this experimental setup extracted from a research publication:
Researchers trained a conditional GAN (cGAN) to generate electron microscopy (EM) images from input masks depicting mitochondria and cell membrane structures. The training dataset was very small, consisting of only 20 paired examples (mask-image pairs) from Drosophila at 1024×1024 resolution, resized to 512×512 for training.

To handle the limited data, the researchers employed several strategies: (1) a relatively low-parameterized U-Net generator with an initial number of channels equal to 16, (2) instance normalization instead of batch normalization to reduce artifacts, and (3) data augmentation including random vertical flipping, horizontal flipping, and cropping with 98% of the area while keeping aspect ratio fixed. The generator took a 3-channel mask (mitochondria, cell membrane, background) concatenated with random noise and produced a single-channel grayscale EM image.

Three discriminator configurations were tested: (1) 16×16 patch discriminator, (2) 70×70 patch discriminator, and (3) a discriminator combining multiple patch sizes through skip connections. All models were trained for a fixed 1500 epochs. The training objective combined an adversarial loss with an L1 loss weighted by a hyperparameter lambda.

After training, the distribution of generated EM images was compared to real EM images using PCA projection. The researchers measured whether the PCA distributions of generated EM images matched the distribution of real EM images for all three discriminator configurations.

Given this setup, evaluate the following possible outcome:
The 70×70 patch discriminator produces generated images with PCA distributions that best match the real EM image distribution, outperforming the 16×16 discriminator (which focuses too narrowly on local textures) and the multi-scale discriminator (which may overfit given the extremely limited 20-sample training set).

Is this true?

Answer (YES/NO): NO